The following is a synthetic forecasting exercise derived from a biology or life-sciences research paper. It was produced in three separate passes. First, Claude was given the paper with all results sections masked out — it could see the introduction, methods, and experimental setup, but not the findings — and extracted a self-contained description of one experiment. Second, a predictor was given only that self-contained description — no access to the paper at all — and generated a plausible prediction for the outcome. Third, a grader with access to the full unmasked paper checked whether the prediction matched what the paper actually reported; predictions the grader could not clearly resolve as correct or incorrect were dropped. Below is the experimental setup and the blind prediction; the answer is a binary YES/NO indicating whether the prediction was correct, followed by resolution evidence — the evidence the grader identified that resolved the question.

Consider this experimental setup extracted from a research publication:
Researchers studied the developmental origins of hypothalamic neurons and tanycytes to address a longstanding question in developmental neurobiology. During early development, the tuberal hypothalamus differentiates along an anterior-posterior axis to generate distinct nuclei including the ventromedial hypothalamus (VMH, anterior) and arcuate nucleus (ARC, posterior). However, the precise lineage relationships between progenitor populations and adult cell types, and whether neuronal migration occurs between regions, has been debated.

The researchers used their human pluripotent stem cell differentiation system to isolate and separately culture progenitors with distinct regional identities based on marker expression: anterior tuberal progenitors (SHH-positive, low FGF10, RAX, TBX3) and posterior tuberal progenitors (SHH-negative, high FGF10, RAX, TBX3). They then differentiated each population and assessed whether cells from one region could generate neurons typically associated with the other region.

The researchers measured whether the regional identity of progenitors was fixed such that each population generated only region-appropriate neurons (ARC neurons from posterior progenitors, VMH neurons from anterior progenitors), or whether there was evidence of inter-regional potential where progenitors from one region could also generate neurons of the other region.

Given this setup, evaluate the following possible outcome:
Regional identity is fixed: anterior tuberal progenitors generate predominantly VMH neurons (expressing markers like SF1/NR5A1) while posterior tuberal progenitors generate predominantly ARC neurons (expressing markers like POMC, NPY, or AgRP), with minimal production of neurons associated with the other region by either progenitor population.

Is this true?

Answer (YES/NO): NO